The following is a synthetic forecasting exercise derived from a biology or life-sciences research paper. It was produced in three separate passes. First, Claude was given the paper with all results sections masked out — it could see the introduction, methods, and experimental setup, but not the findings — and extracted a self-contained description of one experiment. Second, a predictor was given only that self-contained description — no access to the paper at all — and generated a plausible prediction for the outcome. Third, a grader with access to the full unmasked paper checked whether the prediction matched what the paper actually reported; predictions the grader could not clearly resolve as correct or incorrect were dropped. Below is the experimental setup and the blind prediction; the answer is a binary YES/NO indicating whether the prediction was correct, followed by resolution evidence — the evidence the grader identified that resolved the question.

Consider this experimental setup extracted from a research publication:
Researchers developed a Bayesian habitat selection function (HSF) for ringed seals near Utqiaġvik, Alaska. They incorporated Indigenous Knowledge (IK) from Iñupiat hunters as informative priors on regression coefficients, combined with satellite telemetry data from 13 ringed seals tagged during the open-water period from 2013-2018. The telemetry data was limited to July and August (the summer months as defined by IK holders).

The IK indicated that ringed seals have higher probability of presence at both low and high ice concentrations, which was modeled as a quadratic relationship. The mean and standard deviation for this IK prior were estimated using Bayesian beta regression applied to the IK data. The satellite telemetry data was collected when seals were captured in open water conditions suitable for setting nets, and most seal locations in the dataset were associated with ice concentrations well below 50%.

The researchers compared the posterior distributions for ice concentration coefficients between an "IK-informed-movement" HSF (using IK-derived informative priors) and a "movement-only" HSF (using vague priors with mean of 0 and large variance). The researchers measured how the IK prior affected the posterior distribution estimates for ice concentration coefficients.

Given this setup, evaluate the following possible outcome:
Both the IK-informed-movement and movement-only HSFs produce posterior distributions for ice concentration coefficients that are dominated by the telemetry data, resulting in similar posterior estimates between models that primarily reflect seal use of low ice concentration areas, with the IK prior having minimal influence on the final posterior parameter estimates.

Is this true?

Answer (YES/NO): NO